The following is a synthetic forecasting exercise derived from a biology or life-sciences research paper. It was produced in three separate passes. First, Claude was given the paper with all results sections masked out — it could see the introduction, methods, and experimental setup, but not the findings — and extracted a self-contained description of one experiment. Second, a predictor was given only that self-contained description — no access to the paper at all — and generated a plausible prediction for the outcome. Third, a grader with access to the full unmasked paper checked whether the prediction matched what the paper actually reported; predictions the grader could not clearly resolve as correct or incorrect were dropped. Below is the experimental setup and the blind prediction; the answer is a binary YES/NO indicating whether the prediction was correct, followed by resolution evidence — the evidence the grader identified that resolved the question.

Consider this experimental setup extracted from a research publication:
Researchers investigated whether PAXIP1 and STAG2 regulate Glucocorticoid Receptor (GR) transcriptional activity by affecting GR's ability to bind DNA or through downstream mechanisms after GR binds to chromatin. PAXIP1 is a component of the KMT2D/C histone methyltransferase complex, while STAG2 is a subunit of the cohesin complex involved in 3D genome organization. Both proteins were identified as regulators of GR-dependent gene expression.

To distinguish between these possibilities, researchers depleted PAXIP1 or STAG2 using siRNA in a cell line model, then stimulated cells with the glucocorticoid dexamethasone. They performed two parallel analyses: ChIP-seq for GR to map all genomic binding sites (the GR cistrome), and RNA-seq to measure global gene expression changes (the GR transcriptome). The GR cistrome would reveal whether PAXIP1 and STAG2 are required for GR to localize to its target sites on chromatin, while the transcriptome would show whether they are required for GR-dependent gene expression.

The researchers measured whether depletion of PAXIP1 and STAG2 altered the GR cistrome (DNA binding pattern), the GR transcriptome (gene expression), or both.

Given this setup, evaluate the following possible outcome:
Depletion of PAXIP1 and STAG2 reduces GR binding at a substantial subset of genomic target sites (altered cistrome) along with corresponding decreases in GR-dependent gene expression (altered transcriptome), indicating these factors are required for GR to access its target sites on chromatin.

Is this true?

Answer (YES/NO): NO